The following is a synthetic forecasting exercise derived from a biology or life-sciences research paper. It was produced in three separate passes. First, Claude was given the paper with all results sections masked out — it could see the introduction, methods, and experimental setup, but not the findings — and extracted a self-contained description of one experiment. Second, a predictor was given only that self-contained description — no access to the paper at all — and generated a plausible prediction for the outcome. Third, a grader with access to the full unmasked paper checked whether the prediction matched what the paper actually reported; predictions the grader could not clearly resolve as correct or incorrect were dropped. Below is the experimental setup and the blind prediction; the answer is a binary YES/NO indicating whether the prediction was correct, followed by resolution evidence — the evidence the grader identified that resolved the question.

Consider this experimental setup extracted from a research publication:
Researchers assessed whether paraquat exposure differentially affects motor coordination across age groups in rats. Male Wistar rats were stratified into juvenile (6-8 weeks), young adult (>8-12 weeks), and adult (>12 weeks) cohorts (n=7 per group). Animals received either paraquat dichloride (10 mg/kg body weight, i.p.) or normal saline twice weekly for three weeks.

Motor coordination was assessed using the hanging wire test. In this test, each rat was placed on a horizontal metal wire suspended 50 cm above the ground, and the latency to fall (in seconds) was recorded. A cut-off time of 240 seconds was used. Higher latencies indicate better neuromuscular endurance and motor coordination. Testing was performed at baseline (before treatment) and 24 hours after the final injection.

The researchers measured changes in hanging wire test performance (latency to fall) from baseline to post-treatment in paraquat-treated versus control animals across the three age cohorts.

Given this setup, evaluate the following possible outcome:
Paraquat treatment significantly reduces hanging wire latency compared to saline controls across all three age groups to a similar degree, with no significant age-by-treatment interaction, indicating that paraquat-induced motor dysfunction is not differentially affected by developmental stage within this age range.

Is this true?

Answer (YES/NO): NO